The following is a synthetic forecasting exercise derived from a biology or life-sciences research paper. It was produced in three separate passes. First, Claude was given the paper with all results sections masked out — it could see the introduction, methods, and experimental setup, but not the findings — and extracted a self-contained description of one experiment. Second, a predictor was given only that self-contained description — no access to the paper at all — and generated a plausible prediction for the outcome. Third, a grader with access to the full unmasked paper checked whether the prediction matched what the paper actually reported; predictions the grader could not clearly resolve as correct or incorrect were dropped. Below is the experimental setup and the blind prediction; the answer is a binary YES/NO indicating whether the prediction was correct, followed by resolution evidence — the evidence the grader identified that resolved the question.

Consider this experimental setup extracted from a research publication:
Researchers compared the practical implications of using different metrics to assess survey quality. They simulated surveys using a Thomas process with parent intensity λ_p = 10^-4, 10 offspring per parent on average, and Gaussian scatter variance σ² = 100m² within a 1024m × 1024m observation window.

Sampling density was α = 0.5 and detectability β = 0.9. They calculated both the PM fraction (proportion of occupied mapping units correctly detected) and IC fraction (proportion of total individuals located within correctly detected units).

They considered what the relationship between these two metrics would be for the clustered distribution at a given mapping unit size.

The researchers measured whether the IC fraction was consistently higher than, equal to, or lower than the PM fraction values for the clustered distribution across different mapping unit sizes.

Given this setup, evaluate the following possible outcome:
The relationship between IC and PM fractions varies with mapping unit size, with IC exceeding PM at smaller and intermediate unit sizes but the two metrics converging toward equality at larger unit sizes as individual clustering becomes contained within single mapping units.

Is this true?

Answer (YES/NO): NO